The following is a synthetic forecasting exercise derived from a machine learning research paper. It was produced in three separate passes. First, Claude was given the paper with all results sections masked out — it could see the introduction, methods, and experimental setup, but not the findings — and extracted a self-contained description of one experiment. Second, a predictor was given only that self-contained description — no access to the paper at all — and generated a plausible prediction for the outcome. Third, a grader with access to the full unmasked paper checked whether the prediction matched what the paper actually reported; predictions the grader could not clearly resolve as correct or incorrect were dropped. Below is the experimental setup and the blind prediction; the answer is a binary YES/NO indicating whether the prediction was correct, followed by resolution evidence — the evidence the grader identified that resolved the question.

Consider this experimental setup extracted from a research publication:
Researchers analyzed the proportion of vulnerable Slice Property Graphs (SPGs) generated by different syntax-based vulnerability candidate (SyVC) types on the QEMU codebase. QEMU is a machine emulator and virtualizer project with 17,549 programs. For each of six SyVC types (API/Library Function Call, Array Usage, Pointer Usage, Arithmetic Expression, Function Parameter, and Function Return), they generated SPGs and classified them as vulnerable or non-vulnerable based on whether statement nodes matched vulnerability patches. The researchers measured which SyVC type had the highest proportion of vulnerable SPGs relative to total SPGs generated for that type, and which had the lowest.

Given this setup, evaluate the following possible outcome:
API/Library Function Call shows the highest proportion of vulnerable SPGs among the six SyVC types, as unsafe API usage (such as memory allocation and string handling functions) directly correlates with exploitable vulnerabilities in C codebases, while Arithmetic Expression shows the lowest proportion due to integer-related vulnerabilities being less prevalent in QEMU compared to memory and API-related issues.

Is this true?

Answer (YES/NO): NO